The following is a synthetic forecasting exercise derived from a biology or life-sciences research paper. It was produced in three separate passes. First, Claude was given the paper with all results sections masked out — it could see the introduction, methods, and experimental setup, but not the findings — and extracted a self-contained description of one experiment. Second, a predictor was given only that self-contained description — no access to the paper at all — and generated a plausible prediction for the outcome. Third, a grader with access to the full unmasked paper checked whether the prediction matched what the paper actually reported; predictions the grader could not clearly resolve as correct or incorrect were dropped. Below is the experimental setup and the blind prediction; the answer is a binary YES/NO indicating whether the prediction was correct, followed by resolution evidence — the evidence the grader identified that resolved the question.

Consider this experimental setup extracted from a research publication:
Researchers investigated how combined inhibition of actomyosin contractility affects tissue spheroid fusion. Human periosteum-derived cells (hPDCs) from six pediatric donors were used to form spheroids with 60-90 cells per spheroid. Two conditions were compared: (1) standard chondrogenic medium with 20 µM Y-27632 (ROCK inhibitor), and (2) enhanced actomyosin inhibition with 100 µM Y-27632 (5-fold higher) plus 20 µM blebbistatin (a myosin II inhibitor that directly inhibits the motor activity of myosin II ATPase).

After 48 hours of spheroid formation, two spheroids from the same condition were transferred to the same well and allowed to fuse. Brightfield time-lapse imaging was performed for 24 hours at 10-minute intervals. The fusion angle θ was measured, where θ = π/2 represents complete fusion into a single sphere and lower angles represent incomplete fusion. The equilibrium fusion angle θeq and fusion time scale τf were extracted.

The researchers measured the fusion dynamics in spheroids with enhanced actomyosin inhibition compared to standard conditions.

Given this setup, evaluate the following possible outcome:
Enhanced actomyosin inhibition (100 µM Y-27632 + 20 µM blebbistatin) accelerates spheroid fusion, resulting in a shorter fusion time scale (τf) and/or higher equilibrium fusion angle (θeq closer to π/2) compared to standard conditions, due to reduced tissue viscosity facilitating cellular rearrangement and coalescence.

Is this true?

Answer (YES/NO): NO